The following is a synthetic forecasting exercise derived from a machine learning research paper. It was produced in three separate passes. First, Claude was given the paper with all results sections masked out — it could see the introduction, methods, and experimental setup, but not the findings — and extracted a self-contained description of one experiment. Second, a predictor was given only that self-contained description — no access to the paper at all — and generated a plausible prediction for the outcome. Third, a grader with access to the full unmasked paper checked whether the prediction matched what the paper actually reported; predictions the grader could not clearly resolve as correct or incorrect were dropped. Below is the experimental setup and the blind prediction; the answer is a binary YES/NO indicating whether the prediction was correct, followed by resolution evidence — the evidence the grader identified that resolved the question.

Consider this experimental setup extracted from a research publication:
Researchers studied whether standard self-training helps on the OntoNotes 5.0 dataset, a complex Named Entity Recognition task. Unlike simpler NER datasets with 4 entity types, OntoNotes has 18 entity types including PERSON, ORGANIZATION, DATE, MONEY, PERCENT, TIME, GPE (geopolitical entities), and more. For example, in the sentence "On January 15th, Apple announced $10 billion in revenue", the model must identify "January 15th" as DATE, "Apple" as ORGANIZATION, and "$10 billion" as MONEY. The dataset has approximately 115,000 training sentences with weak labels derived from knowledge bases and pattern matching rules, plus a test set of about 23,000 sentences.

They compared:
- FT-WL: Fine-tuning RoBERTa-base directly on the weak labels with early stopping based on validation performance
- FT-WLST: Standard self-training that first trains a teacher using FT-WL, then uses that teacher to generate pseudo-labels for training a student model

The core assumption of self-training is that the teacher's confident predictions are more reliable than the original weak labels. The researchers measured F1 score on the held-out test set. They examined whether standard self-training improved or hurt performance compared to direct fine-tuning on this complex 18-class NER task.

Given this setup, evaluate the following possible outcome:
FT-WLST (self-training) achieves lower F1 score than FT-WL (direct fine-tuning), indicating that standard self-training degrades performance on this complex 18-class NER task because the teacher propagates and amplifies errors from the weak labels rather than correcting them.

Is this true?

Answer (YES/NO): YES